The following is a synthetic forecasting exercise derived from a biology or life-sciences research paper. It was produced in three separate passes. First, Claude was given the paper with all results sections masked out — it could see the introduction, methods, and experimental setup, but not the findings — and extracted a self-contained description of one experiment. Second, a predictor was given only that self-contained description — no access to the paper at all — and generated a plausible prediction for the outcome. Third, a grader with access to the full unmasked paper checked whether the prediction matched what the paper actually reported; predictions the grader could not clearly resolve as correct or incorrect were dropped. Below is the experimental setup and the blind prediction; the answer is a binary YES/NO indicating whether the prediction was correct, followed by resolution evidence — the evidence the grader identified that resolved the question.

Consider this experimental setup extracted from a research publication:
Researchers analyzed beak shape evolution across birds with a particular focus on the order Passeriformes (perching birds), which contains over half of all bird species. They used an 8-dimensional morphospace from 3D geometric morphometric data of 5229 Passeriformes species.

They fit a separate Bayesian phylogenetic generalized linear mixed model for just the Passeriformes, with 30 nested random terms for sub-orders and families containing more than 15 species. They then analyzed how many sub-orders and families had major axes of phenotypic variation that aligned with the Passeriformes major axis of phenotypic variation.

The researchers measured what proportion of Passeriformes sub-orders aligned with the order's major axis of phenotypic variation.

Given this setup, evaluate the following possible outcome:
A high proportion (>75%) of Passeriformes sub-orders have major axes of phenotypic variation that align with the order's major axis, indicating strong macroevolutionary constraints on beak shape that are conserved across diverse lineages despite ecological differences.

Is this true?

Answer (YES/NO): NO